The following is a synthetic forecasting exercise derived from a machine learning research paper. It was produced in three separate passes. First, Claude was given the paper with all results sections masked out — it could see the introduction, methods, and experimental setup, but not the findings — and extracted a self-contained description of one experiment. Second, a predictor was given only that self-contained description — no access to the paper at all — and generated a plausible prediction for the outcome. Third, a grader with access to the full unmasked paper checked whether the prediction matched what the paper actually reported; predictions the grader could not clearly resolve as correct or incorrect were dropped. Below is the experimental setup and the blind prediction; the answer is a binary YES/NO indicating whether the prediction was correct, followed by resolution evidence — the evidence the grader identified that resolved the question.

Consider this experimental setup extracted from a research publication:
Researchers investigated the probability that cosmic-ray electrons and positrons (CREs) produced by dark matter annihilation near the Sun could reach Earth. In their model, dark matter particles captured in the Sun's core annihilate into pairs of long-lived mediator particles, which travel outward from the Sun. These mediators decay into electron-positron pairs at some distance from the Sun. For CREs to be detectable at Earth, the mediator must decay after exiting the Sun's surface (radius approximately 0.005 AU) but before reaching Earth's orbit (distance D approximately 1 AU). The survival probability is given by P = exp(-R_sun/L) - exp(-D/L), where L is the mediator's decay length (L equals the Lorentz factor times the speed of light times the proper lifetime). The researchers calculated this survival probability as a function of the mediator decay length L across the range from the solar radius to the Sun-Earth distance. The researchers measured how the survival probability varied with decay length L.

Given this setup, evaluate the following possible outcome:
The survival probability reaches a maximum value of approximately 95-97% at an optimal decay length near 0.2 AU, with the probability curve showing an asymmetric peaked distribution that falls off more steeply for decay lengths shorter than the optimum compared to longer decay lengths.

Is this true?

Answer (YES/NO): NO